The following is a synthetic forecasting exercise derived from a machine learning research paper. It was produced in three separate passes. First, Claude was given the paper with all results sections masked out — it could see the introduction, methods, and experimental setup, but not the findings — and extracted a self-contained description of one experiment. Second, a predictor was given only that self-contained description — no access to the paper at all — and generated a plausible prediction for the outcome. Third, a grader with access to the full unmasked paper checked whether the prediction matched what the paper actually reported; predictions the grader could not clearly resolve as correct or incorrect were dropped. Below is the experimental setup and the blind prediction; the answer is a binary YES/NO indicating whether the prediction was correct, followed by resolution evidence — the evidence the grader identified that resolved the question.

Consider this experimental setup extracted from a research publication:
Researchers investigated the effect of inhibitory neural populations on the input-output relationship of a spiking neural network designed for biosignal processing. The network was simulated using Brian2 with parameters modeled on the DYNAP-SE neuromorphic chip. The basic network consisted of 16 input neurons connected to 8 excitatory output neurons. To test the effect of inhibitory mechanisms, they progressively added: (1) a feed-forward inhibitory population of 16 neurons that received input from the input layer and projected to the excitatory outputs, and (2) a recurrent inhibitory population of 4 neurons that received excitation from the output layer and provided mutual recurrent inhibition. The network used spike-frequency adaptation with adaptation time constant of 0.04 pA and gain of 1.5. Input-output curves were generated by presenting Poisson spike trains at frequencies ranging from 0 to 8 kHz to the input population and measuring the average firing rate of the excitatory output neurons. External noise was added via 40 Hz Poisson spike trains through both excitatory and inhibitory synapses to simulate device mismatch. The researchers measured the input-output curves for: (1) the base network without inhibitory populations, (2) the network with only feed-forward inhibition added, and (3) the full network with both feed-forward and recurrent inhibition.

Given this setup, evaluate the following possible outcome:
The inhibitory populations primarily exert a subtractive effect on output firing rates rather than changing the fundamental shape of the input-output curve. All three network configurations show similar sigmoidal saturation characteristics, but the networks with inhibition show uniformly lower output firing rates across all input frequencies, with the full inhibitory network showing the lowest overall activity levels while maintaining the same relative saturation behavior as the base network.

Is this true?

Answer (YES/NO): NO